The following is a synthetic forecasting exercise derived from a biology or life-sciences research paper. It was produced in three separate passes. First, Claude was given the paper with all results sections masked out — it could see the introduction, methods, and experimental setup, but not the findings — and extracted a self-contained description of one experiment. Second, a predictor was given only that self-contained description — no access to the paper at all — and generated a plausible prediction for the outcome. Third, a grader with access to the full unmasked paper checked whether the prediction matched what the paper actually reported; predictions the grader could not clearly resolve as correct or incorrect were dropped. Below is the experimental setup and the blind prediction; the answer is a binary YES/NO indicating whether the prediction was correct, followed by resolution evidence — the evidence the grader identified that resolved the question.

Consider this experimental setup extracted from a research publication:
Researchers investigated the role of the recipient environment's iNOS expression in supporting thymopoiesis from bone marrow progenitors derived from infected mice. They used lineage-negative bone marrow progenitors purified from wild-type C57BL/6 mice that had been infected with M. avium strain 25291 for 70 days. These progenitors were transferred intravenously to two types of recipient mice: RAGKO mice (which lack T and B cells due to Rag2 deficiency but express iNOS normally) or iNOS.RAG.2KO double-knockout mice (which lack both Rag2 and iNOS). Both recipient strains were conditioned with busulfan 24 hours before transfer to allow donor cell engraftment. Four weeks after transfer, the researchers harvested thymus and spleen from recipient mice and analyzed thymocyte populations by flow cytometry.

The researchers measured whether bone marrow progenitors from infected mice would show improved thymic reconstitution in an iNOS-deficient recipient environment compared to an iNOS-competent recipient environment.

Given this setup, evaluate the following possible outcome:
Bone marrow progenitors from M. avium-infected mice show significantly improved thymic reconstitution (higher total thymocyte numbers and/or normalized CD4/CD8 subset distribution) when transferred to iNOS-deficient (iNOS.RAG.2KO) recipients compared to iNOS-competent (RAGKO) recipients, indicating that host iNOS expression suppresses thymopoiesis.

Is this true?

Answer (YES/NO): NO